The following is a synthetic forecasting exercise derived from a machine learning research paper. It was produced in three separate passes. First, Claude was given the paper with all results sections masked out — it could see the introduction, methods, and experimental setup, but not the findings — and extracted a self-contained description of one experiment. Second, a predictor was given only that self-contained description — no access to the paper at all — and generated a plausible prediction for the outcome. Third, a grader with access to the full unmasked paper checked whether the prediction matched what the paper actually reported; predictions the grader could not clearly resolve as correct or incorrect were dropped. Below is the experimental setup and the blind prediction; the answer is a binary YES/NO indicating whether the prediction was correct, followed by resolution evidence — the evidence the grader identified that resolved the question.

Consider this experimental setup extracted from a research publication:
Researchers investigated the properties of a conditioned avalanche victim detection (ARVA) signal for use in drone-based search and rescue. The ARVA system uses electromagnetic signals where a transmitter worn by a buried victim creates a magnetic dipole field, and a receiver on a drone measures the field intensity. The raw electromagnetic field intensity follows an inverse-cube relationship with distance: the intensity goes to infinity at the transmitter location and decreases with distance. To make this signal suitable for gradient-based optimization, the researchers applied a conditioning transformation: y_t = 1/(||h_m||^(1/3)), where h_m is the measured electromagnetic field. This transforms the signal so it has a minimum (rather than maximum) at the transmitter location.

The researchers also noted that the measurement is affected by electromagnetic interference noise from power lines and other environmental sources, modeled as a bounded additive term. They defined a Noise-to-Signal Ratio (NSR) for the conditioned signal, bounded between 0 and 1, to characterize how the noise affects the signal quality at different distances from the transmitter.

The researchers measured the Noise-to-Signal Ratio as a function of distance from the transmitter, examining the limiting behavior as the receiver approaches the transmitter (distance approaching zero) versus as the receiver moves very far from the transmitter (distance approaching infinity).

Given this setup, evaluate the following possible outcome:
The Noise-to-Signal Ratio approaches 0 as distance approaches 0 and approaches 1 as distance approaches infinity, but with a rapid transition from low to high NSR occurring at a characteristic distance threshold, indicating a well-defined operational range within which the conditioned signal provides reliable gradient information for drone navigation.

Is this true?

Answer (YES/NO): NO